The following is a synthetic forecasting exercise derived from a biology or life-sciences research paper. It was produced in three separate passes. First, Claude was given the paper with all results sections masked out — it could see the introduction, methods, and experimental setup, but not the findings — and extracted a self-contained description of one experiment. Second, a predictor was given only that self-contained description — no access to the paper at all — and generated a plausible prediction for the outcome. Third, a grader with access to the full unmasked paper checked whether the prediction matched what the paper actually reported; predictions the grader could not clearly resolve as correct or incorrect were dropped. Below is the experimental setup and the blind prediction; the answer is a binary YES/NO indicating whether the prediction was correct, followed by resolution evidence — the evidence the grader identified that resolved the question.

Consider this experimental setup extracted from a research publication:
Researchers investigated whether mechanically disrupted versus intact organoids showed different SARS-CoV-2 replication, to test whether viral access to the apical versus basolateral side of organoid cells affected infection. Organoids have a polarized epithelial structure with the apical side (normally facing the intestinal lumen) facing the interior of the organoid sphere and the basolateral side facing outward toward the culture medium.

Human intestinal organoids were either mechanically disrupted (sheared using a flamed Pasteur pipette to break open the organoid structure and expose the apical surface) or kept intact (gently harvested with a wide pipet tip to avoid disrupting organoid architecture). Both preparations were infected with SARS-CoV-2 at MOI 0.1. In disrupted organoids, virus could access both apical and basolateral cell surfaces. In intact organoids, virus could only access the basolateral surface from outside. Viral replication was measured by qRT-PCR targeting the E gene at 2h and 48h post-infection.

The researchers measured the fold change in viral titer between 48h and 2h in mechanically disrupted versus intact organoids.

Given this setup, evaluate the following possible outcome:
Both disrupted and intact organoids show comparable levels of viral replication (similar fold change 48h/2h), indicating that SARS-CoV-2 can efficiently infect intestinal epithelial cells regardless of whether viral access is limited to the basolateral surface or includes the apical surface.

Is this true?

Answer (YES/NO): NO